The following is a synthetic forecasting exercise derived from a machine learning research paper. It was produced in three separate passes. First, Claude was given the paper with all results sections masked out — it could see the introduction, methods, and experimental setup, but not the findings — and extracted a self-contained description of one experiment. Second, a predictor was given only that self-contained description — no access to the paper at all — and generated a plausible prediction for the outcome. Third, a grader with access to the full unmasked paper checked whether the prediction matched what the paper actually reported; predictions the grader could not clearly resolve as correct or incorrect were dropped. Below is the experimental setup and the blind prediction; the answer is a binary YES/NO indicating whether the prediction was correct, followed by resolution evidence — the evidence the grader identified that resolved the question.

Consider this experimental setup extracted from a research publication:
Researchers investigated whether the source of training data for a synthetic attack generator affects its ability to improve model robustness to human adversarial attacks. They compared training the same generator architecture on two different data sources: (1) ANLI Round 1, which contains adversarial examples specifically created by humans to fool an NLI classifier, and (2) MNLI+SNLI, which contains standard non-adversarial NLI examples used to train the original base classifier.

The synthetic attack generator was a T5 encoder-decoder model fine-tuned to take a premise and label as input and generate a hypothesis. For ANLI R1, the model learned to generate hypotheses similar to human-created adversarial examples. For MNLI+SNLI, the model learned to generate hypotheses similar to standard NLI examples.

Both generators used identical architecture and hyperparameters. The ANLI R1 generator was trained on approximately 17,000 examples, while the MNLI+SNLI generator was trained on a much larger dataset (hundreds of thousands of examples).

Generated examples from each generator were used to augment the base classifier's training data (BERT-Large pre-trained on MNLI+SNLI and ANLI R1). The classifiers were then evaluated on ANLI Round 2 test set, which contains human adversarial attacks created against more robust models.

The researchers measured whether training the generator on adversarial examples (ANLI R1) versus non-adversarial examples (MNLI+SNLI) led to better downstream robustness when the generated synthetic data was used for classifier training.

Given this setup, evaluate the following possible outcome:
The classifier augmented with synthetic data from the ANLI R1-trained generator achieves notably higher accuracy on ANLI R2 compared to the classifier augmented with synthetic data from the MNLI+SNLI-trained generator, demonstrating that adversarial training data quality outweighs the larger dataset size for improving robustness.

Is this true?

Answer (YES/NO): YES